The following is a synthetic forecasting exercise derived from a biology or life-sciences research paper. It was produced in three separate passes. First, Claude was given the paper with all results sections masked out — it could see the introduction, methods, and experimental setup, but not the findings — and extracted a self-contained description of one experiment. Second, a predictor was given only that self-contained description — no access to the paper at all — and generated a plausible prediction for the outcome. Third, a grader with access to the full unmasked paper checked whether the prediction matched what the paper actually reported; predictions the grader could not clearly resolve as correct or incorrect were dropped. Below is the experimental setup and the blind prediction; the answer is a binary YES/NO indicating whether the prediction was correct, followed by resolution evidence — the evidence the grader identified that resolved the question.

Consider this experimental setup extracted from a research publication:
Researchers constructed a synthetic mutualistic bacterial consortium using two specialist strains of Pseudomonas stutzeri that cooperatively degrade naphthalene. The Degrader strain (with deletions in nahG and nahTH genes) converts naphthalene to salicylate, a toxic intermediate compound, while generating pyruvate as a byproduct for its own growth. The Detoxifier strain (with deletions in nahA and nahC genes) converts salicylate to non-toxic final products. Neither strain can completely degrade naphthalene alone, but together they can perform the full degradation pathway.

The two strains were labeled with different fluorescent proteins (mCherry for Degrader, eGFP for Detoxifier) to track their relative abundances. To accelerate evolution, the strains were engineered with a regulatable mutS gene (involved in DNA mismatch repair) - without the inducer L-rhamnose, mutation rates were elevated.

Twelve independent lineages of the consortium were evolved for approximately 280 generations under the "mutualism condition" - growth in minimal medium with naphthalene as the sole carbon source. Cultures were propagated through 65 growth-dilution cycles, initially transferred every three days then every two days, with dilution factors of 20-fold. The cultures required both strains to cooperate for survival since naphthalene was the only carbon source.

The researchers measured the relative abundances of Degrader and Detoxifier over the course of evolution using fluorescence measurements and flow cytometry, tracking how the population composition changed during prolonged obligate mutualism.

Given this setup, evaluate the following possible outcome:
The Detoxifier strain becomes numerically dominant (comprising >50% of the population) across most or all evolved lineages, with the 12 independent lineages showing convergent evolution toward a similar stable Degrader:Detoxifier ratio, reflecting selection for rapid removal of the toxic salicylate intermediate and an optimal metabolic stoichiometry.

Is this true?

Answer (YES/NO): NO